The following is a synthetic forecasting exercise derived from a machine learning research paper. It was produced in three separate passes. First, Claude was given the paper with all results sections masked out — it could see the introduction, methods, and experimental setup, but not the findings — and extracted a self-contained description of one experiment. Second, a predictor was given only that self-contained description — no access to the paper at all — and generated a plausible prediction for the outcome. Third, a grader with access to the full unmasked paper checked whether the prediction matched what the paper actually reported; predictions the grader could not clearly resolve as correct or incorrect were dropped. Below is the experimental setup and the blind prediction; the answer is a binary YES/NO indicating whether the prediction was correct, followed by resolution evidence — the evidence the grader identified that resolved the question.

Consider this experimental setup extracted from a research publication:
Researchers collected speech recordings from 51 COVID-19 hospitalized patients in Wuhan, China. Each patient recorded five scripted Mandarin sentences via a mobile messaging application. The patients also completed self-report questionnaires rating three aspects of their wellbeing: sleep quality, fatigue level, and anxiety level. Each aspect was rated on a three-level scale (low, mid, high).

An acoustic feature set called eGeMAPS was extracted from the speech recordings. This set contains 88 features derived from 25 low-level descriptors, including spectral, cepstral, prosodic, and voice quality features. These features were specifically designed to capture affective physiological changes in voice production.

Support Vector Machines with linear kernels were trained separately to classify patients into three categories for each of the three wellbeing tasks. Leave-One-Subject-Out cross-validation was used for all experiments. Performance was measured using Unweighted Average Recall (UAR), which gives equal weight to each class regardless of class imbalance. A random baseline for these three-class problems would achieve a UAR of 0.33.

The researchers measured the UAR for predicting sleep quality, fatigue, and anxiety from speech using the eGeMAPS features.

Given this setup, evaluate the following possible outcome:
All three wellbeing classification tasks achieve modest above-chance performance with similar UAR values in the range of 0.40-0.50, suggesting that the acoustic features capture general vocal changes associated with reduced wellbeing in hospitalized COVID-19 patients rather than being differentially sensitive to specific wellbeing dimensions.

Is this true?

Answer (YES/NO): NO